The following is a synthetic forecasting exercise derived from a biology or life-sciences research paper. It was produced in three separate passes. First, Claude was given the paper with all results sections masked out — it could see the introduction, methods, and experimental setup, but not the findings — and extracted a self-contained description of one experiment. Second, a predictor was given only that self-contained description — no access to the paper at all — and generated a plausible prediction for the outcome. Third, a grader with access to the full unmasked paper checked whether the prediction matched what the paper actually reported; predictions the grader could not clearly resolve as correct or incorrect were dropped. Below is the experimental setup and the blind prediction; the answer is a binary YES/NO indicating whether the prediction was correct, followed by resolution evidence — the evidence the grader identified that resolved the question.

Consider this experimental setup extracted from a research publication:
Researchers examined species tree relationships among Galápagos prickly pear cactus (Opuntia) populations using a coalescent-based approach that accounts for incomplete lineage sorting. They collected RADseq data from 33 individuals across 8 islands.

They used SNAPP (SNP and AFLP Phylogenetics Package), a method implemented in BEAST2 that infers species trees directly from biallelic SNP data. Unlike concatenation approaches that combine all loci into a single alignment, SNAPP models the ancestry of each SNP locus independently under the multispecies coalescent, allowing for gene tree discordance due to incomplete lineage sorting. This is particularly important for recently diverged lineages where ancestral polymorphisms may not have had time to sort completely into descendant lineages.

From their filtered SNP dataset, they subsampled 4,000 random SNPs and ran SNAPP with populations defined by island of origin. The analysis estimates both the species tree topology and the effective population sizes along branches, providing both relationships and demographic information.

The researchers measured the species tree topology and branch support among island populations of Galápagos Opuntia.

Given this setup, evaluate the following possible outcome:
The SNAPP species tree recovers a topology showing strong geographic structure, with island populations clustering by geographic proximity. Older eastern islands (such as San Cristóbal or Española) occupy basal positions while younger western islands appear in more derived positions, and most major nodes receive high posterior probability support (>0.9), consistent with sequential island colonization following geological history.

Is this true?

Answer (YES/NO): NO